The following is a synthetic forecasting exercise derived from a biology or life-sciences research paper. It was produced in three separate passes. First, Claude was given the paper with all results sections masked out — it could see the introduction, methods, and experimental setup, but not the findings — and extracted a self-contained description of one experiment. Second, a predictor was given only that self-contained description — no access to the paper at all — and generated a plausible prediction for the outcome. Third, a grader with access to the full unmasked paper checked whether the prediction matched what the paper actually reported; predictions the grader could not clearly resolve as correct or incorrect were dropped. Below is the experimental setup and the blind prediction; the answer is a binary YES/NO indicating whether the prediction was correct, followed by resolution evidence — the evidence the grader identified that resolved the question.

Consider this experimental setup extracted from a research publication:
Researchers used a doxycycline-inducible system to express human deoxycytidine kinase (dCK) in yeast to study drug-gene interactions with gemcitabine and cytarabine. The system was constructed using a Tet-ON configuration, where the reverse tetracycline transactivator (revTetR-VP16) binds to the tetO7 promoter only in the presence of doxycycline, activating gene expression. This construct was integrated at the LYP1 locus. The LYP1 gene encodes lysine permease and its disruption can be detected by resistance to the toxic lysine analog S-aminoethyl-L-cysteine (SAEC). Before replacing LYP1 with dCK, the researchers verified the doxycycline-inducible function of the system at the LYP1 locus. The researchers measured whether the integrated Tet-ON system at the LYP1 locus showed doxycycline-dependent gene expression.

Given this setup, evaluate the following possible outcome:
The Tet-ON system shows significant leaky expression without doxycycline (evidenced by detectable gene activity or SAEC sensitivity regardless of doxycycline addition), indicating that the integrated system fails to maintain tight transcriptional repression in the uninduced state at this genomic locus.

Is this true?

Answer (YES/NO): NO